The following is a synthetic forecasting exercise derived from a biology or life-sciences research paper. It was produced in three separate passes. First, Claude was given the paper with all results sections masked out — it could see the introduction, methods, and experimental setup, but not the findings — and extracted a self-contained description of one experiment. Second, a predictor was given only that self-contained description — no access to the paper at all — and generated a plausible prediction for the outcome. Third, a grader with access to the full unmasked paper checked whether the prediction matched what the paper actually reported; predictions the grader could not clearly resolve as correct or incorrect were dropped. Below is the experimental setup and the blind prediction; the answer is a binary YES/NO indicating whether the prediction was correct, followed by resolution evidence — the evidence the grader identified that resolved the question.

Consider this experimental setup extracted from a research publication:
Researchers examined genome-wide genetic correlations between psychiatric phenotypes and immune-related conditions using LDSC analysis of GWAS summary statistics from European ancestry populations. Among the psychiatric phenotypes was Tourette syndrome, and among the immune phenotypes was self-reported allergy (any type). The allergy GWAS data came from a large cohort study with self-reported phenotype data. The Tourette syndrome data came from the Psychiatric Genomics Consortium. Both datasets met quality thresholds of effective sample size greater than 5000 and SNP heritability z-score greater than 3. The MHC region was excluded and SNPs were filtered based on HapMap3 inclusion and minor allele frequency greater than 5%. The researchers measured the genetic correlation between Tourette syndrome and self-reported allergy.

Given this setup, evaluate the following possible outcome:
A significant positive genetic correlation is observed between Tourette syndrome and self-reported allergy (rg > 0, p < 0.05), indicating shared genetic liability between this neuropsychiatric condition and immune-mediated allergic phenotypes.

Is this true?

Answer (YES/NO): YES